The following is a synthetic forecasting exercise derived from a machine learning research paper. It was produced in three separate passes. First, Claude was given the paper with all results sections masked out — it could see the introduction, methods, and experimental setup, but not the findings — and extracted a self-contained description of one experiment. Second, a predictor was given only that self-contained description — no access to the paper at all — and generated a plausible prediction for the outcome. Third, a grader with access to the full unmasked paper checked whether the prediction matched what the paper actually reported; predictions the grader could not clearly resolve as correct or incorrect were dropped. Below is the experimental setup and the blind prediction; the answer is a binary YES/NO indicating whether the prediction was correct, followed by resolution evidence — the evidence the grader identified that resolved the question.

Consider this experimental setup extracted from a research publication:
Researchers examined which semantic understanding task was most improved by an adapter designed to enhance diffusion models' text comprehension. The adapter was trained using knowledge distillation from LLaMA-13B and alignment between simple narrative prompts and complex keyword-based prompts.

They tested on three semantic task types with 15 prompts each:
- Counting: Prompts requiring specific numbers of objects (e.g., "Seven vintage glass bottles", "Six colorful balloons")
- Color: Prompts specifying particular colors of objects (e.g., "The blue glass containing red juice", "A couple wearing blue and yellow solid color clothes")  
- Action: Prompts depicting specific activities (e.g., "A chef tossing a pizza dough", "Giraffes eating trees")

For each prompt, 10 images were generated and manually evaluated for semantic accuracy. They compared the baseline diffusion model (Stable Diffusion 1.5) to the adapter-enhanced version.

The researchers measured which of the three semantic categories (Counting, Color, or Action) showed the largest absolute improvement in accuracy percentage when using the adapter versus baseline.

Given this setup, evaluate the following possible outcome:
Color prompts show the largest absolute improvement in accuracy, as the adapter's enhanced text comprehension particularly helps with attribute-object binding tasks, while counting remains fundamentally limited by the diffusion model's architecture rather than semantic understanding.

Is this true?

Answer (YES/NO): NO